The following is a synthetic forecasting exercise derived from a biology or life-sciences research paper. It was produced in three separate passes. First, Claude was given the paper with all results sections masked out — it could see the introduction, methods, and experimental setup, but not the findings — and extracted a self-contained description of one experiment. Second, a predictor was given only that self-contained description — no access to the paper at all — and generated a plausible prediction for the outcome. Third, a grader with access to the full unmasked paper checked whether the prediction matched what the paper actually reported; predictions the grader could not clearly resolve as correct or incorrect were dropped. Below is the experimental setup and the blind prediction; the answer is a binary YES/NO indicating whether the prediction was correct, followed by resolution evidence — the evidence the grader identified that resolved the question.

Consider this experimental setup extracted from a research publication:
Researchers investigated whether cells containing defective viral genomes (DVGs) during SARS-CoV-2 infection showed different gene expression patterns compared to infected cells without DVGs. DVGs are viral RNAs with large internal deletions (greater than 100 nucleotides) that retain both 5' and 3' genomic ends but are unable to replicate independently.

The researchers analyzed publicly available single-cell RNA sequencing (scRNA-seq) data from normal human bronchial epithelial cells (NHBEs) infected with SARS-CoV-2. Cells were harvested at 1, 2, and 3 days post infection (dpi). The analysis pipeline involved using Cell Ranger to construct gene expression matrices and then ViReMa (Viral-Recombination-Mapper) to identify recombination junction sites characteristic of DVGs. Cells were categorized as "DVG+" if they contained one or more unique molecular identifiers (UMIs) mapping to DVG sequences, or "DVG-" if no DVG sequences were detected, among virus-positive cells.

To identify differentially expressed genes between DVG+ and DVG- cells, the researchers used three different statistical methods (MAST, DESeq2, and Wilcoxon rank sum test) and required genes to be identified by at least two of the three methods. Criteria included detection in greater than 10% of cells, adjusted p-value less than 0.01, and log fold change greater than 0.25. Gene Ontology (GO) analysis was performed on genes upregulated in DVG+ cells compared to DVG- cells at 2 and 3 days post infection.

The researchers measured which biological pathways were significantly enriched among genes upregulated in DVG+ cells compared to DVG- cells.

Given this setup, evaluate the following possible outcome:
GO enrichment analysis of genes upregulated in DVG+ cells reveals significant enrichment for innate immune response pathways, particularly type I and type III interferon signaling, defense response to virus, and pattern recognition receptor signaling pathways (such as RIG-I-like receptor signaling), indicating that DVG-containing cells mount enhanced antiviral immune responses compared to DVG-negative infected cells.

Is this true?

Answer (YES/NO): NO